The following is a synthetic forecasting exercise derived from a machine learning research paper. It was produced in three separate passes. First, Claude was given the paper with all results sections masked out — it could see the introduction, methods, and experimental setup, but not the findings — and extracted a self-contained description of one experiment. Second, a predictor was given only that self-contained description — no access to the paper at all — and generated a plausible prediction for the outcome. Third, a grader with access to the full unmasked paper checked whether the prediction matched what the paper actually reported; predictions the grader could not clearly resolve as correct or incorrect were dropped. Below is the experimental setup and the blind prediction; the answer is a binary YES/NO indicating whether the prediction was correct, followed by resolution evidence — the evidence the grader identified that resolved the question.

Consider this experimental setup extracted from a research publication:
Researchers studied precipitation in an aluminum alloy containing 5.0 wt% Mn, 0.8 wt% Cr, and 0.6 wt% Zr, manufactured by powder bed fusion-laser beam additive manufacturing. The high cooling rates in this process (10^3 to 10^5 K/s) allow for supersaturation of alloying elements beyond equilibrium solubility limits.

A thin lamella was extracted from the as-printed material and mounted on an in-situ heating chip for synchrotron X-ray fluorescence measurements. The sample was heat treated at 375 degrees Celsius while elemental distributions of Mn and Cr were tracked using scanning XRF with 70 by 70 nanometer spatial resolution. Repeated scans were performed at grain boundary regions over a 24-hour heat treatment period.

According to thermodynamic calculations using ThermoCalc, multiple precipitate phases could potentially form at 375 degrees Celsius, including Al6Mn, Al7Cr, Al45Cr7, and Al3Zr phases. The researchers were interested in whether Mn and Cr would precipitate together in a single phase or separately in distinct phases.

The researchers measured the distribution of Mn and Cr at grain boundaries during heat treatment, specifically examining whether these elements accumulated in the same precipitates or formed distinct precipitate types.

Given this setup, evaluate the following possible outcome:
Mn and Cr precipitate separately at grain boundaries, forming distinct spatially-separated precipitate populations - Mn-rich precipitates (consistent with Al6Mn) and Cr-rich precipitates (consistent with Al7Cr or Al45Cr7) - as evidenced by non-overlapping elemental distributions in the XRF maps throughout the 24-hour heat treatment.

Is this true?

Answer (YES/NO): YES